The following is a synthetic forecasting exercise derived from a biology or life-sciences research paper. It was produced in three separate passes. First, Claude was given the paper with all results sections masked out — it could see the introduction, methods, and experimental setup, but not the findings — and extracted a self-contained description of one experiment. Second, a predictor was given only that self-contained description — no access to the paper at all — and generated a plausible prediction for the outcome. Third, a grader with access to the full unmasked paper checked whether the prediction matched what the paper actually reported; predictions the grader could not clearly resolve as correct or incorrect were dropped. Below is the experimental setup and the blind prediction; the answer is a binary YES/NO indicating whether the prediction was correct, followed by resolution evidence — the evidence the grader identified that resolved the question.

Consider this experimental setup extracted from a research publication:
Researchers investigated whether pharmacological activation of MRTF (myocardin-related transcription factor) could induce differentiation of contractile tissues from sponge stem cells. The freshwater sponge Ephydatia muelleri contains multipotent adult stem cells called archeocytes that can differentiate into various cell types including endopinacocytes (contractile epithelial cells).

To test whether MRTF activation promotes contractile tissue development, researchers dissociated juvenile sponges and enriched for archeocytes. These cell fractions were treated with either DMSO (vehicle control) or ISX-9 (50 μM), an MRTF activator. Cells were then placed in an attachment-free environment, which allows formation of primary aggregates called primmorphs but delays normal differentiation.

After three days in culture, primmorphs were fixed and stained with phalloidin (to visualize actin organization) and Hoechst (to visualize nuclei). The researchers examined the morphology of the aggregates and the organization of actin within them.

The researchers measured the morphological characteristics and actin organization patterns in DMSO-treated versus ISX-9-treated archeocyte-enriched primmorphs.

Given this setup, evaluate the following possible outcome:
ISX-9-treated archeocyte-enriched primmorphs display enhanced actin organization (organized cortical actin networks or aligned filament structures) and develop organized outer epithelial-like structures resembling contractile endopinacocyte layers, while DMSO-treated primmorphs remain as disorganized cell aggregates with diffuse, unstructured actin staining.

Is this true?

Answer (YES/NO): YES